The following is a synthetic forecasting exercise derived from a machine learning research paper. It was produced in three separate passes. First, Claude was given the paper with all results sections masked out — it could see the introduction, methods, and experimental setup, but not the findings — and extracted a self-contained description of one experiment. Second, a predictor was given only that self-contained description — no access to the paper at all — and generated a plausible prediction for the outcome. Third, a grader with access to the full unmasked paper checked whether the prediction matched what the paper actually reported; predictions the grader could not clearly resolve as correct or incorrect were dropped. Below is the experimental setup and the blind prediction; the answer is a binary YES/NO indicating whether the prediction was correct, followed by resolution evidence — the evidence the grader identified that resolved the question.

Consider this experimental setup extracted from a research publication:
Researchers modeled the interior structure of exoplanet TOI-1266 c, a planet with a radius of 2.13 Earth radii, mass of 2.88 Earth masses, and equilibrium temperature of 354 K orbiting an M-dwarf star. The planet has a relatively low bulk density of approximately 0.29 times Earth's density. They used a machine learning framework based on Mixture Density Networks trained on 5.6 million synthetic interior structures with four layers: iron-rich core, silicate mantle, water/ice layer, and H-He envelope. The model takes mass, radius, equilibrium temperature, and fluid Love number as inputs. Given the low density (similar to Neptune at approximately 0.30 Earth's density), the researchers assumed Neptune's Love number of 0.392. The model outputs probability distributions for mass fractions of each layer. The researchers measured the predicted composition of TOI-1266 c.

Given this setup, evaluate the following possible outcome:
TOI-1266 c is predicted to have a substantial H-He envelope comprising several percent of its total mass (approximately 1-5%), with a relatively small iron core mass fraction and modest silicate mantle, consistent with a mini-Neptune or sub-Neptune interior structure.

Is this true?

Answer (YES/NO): NO